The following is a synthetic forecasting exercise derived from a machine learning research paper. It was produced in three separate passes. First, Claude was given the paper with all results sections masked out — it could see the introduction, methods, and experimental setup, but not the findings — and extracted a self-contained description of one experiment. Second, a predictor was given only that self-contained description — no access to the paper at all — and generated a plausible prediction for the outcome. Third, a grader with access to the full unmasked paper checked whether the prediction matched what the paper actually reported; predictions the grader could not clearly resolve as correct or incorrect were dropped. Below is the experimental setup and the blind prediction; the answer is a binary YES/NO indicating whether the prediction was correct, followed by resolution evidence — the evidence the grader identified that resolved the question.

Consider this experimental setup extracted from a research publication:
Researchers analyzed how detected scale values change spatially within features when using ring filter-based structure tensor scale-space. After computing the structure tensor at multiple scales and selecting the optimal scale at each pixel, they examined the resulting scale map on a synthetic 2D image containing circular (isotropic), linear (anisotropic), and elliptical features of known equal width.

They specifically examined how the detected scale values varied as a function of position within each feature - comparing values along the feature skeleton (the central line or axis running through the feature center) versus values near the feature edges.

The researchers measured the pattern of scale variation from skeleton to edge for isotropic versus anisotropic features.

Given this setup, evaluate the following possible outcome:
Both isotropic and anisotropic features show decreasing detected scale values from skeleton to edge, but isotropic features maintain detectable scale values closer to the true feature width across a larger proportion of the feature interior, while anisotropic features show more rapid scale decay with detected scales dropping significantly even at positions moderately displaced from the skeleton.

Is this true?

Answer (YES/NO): NO